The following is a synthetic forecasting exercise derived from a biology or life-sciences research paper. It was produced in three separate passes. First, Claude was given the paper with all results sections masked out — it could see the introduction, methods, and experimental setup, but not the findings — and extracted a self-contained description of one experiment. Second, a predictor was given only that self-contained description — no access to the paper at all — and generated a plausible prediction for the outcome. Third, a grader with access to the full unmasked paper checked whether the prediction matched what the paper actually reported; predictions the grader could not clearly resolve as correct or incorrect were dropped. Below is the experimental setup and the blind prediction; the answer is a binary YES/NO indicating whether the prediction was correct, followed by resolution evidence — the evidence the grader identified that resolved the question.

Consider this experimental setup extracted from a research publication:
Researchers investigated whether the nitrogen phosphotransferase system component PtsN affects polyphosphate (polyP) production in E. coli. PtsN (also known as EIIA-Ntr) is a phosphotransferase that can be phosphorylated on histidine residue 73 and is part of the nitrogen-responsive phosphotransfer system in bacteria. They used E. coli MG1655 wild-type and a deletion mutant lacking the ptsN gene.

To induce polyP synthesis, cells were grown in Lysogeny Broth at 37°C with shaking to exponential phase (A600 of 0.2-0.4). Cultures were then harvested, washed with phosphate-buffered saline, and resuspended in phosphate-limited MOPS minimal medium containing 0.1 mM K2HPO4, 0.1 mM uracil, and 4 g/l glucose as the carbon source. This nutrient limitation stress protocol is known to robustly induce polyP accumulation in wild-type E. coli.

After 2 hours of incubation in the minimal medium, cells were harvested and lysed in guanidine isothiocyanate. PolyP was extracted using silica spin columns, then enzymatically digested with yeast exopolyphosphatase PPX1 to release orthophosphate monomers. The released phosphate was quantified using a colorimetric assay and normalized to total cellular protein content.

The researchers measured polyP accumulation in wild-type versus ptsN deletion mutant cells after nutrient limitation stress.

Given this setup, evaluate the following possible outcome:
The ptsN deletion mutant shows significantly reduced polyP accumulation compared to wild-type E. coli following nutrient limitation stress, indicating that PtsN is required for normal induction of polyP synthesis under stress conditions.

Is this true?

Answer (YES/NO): YES